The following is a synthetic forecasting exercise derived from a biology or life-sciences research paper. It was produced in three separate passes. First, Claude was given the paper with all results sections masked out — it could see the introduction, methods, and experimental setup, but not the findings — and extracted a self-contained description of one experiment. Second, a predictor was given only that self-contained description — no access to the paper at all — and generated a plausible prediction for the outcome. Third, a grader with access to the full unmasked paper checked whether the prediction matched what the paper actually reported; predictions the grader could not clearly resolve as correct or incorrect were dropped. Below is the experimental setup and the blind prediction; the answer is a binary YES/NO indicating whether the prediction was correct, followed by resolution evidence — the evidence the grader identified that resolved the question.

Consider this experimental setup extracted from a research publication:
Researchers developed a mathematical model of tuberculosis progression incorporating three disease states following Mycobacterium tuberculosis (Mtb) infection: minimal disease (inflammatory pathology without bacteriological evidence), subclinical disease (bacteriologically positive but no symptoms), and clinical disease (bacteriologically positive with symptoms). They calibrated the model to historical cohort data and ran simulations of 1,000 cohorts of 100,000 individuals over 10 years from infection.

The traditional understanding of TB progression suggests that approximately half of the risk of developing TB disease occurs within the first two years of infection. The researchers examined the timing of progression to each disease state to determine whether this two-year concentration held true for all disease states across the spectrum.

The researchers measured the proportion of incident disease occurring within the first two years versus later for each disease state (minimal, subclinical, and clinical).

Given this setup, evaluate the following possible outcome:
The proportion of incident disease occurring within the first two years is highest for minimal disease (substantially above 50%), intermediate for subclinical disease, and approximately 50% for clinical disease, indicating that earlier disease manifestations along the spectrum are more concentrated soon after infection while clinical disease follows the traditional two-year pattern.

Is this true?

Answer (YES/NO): NO